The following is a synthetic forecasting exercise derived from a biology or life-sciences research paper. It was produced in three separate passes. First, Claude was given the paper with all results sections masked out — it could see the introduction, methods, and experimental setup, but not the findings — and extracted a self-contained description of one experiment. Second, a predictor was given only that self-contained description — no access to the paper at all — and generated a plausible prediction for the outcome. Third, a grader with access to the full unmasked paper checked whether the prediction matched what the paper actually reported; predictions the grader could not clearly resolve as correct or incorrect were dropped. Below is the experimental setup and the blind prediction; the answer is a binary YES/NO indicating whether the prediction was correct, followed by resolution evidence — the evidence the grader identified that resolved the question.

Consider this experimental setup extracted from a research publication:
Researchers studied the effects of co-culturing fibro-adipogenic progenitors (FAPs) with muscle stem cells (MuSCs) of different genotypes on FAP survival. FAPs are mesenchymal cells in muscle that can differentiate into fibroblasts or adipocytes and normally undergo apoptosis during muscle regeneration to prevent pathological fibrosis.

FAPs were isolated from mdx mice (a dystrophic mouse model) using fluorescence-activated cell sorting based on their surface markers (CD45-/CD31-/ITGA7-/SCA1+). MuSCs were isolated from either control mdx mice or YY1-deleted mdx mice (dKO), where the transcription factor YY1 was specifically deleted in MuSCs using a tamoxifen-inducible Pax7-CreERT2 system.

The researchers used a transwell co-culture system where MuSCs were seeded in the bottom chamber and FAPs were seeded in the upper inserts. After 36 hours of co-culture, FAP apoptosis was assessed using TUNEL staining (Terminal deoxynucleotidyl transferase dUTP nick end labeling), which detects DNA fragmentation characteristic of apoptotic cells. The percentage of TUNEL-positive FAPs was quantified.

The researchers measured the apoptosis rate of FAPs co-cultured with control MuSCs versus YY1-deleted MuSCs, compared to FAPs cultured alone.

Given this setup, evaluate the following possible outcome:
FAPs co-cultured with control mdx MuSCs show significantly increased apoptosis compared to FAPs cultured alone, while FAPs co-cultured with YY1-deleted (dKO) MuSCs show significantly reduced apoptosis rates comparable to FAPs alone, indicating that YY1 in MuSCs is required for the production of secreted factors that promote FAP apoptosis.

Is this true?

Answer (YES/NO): NO